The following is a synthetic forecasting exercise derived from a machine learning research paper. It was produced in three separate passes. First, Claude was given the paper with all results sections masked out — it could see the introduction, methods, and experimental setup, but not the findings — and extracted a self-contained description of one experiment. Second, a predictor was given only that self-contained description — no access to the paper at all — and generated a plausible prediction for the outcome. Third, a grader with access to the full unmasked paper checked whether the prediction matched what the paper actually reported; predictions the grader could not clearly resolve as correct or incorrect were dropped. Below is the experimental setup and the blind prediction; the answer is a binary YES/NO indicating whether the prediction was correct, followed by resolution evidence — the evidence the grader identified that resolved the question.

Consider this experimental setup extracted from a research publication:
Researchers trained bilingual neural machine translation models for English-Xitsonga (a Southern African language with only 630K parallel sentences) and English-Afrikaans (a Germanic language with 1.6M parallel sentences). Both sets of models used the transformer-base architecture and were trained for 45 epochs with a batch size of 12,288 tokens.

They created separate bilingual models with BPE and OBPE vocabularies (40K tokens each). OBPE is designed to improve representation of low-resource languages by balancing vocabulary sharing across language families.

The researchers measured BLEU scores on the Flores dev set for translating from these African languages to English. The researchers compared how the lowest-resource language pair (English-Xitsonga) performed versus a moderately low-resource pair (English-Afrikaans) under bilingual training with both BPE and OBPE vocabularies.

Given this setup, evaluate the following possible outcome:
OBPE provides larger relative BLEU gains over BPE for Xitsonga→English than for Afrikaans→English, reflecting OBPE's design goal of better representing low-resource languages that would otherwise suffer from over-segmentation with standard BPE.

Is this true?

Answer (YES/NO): YES